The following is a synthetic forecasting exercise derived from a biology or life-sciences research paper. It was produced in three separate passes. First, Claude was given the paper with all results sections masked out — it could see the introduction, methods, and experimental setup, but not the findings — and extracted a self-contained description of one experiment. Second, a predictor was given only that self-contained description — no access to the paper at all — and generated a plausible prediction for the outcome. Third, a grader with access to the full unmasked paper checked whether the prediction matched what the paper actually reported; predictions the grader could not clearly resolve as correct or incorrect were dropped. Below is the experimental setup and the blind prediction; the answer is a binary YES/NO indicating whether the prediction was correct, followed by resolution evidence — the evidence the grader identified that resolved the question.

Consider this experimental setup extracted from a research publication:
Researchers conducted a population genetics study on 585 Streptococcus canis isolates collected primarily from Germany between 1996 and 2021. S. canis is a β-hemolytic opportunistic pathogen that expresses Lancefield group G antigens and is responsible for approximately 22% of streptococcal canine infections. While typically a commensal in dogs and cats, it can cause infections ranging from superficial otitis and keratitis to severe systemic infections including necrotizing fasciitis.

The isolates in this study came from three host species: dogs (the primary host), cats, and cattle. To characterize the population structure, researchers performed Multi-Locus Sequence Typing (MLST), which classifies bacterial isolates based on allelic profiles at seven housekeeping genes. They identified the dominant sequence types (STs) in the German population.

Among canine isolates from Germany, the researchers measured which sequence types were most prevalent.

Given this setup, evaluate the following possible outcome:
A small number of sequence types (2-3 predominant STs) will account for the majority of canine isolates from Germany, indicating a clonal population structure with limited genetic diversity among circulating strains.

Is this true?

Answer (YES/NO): NO